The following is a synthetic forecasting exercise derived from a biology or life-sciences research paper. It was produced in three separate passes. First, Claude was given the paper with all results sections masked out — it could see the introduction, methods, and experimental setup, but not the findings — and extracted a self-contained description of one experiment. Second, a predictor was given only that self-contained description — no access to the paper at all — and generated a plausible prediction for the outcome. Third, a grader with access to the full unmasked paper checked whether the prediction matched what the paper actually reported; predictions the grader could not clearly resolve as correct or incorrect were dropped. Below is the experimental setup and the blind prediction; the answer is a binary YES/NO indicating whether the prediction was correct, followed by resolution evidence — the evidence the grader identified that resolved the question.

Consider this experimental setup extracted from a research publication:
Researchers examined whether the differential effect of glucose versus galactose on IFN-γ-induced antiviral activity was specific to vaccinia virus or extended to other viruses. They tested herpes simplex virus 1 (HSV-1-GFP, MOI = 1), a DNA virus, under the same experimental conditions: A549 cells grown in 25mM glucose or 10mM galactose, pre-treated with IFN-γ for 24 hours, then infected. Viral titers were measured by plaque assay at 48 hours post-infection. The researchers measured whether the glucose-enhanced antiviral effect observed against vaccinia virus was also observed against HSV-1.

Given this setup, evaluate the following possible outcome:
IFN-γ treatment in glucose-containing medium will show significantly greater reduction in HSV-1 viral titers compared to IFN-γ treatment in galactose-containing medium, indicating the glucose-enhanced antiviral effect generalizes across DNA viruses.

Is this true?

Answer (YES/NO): YES